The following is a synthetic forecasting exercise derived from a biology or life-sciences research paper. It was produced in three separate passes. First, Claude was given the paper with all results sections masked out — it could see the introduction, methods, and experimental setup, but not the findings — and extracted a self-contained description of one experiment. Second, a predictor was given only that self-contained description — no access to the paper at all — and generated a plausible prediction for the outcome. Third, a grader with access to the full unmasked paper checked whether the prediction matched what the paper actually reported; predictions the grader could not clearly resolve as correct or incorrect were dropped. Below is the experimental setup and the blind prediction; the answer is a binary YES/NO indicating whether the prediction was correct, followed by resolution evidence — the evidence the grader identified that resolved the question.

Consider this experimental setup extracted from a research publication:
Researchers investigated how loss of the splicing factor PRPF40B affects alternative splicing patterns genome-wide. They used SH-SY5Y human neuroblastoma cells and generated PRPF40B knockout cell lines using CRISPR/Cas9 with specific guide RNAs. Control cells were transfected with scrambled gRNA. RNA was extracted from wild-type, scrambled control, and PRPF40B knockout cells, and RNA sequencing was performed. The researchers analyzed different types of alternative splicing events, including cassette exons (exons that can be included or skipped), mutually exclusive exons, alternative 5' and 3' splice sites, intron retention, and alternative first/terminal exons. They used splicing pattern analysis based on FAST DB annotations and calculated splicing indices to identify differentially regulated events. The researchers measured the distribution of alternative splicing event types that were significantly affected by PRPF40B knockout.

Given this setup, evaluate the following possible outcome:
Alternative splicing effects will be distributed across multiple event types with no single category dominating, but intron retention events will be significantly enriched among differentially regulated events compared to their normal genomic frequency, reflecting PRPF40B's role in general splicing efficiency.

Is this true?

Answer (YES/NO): NO